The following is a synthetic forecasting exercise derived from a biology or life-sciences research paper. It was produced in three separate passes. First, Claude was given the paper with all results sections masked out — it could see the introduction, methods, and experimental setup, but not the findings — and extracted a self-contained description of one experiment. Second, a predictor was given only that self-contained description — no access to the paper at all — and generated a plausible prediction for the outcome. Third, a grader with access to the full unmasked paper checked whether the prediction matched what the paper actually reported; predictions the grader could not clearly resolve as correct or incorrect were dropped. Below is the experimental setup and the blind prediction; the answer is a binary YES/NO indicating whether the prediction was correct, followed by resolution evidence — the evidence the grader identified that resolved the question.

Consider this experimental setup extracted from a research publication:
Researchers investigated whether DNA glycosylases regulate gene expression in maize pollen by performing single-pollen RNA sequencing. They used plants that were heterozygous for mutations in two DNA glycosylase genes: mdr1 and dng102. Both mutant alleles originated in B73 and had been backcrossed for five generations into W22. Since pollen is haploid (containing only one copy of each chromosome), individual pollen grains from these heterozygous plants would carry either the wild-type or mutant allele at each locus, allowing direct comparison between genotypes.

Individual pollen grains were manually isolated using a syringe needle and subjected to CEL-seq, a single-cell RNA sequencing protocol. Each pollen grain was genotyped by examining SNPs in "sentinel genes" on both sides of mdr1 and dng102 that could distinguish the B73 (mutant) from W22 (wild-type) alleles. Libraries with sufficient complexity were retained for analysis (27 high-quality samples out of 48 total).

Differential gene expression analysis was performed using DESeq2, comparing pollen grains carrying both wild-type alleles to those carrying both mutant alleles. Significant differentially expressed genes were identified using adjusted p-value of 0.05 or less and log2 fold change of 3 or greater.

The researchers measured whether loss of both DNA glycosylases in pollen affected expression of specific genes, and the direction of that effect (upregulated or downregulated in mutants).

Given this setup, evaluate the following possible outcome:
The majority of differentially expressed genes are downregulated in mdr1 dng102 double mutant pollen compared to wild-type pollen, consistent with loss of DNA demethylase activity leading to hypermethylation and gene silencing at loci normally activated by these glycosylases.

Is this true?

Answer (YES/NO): YES